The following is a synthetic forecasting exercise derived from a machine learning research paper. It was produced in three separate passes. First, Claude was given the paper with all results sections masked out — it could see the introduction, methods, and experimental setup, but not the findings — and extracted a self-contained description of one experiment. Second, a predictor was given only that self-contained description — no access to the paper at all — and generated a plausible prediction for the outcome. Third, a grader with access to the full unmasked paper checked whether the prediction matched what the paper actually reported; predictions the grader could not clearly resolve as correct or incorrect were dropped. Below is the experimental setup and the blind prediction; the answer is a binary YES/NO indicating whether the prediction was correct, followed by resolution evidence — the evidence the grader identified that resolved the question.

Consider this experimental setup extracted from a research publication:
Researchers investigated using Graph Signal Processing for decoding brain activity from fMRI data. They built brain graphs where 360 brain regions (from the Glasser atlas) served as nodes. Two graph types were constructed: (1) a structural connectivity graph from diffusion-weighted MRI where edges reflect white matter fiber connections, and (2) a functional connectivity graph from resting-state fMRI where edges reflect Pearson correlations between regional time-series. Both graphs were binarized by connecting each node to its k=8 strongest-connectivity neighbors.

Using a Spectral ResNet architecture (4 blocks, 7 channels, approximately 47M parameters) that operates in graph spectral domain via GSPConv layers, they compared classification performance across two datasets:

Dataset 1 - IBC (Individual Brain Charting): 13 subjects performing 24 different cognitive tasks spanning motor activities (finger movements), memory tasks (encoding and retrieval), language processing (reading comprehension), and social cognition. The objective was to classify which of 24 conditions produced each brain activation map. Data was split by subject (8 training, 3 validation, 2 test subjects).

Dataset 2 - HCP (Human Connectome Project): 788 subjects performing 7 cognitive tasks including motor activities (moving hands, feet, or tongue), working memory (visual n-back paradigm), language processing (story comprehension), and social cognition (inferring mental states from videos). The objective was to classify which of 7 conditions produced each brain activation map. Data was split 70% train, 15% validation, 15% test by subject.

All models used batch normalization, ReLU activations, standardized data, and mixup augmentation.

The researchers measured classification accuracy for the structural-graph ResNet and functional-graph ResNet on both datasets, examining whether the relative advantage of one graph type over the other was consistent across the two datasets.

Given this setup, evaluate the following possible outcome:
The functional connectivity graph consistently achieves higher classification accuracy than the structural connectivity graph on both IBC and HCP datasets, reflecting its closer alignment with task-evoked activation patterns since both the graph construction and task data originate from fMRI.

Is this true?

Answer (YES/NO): NO